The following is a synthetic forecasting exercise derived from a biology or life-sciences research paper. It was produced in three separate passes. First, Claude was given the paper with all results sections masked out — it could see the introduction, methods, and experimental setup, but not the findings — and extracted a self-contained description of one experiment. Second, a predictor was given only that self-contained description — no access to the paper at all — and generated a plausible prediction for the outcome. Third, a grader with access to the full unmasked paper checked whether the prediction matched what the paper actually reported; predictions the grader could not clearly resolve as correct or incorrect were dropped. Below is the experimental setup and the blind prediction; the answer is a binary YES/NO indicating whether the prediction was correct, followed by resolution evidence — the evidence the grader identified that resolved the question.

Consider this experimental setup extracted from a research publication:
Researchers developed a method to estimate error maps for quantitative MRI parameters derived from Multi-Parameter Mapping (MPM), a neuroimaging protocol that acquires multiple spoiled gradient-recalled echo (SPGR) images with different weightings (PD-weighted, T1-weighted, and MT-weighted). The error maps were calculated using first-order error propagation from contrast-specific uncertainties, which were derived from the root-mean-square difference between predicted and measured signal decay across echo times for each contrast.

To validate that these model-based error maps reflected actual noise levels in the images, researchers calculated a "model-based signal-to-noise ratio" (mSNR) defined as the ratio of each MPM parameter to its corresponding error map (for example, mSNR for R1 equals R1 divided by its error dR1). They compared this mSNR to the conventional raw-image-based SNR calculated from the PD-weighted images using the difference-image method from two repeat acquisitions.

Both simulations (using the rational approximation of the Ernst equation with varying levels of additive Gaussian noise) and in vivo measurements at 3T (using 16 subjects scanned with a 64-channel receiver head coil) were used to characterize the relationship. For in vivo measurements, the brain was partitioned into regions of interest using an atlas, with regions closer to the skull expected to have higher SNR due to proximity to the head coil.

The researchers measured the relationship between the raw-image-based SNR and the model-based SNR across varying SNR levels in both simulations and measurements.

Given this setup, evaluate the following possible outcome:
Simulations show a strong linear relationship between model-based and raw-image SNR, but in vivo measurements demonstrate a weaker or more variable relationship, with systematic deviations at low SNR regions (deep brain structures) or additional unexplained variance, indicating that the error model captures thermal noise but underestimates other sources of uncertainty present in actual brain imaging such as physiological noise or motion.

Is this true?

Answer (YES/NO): NO